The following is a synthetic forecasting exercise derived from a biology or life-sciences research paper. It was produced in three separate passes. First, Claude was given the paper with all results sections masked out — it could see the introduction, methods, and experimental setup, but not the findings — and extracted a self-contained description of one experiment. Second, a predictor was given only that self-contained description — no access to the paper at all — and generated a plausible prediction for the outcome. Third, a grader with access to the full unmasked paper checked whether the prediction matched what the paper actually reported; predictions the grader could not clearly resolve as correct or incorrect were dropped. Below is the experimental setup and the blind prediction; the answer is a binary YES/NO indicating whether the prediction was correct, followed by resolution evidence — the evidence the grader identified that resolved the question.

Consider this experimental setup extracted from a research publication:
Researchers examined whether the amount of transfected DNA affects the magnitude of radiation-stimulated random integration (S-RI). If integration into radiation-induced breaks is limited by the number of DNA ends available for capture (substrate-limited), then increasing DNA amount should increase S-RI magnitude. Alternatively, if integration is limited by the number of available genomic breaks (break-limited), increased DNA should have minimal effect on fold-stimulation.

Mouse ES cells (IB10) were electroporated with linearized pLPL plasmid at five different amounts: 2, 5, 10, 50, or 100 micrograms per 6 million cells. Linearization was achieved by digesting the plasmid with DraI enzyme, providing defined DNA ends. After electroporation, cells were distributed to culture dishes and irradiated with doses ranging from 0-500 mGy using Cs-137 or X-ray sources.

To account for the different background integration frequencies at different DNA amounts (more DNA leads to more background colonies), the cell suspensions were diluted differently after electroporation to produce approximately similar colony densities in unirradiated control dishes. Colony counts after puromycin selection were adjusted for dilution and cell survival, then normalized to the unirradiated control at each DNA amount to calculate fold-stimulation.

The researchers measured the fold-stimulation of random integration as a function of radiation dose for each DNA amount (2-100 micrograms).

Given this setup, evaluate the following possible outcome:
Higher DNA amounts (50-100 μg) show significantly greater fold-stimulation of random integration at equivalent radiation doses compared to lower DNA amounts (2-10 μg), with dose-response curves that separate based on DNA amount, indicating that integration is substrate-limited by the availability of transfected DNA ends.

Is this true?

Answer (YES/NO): NO